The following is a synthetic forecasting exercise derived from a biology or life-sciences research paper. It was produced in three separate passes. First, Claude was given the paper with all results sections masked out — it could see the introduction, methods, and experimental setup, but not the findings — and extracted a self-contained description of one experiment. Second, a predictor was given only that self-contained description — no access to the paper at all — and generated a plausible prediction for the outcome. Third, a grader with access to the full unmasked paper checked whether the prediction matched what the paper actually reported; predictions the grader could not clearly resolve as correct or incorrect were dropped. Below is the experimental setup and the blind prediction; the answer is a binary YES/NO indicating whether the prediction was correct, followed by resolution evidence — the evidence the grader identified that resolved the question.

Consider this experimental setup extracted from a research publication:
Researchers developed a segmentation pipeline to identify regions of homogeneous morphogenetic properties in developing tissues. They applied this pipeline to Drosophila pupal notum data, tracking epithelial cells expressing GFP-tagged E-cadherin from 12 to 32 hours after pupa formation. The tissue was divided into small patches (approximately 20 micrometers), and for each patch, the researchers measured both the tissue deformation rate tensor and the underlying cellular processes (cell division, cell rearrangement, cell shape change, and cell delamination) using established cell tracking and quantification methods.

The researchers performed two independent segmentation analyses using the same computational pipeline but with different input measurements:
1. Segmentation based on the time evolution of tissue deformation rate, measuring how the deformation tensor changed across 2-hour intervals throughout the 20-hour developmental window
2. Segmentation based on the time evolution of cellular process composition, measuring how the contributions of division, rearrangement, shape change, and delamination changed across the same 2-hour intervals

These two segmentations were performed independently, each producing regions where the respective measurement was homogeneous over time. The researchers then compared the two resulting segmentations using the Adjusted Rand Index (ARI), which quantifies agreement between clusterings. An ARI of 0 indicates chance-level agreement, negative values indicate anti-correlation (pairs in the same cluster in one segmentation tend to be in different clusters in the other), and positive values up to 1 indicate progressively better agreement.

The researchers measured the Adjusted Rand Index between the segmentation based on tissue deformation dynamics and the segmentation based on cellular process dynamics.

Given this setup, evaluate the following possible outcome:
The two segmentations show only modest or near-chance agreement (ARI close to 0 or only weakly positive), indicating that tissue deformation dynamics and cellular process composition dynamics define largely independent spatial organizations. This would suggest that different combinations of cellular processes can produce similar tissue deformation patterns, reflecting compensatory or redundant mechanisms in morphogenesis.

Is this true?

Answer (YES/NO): NO